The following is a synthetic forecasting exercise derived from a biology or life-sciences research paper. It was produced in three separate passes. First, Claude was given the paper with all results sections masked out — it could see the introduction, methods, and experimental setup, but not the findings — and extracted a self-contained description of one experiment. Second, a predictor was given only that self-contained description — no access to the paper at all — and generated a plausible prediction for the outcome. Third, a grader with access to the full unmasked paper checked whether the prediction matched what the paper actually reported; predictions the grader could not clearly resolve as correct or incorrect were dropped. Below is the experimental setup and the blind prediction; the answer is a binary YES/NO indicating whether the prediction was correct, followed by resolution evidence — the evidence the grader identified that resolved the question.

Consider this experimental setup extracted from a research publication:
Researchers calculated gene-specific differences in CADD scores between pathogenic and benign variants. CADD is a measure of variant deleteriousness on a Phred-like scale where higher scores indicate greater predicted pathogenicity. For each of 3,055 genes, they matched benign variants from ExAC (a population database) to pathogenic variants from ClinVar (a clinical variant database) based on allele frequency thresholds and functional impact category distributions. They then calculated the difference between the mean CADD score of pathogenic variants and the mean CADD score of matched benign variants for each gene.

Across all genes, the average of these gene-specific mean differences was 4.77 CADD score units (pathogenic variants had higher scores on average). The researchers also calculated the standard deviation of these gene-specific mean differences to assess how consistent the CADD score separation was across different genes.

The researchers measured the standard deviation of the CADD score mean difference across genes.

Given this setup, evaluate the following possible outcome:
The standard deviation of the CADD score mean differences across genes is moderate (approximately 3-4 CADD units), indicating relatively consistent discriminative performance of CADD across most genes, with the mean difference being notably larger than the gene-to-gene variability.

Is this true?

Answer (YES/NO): NO